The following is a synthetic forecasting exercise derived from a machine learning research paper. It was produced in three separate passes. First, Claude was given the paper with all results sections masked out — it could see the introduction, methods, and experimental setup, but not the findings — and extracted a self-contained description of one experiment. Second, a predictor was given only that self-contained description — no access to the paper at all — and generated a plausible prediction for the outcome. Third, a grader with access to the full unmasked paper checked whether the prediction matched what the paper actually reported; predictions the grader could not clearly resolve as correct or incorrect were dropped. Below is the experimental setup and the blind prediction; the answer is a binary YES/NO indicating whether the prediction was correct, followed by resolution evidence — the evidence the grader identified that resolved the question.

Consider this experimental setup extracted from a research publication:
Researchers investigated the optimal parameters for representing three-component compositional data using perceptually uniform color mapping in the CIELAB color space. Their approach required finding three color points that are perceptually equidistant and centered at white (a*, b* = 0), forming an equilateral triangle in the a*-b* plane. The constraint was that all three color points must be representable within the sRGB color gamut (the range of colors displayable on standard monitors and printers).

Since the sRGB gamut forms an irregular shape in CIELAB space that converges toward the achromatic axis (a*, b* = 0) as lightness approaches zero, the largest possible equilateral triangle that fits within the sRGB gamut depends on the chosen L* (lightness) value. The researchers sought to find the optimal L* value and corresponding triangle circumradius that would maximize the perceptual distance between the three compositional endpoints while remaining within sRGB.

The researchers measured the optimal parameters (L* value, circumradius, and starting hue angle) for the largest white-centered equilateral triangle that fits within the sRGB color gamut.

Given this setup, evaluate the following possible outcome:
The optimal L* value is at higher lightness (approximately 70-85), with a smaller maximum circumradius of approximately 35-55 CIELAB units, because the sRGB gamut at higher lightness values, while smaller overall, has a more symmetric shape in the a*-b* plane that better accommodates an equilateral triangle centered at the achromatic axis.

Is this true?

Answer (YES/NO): NO